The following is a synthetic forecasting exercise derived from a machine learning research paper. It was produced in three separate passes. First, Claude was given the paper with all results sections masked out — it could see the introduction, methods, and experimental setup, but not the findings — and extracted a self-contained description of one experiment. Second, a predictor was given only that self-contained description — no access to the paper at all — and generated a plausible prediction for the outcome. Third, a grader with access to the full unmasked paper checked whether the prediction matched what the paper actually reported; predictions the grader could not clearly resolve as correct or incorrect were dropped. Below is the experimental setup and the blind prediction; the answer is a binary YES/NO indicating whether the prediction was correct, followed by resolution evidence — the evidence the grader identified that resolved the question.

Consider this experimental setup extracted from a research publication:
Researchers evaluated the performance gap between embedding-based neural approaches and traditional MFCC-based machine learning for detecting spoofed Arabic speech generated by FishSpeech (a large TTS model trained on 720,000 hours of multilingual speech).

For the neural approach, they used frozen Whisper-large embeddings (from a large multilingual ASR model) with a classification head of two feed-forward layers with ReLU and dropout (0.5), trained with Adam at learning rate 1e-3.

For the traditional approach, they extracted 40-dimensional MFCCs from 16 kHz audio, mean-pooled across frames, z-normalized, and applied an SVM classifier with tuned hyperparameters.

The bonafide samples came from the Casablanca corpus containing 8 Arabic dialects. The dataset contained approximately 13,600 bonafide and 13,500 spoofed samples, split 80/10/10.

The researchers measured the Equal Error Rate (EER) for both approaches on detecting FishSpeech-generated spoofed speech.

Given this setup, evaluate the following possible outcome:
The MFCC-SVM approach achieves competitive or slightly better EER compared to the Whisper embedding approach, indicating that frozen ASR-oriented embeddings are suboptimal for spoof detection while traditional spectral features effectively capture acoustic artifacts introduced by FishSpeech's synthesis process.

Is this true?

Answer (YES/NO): NO